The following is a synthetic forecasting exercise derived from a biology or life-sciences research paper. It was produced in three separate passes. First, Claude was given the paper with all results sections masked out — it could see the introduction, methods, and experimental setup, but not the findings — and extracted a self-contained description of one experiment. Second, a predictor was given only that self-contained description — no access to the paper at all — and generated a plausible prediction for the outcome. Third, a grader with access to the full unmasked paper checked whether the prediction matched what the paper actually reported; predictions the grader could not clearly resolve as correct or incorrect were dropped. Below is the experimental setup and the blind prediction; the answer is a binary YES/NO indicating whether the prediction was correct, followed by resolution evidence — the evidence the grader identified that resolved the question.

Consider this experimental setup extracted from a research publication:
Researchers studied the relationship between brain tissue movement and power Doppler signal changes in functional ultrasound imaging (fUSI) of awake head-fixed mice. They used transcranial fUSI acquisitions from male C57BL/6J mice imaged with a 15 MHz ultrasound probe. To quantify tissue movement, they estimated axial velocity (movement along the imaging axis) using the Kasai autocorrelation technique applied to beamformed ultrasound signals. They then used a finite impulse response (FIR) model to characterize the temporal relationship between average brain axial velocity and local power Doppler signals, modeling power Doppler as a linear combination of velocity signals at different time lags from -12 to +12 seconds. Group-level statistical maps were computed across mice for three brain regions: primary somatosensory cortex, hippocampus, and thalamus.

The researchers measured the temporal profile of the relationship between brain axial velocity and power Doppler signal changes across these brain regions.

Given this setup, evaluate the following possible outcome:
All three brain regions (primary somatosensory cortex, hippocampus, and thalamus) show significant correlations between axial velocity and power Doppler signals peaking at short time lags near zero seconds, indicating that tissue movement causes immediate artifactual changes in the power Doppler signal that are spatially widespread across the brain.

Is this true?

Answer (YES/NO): NO